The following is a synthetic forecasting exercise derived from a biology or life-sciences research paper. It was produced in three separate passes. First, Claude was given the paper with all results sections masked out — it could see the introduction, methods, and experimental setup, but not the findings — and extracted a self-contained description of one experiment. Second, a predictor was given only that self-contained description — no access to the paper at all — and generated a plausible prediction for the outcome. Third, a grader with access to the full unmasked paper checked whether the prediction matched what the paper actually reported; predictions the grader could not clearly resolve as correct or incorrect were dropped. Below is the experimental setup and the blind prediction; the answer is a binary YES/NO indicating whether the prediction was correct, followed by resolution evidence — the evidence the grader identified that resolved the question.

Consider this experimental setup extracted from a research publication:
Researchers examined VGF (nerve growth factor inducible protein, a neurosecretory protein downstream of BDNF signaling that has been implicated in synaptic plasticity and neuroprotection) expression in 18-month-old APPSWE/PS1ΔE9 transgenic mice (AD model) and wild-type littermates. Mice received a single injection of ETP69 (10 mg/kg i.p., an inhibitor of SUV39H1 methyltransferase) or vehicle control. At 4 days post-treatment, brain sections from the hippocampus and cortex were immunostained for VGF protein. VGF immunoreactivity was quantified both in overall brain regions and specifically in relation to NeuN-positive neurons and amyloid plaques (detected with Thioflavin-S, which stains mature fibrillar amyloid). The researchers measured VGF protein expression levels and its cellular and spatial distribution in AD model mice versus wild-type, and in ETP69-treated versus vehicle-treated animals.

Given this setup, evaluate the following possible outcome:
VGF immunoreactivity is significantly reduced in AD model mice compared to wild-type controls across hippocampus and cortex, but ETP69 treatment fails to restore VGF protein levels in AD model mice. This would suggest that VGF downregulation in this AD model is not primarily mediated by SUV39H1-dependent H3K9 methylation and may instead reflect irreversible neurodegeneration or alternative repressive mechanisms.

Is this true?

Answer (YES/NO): NO